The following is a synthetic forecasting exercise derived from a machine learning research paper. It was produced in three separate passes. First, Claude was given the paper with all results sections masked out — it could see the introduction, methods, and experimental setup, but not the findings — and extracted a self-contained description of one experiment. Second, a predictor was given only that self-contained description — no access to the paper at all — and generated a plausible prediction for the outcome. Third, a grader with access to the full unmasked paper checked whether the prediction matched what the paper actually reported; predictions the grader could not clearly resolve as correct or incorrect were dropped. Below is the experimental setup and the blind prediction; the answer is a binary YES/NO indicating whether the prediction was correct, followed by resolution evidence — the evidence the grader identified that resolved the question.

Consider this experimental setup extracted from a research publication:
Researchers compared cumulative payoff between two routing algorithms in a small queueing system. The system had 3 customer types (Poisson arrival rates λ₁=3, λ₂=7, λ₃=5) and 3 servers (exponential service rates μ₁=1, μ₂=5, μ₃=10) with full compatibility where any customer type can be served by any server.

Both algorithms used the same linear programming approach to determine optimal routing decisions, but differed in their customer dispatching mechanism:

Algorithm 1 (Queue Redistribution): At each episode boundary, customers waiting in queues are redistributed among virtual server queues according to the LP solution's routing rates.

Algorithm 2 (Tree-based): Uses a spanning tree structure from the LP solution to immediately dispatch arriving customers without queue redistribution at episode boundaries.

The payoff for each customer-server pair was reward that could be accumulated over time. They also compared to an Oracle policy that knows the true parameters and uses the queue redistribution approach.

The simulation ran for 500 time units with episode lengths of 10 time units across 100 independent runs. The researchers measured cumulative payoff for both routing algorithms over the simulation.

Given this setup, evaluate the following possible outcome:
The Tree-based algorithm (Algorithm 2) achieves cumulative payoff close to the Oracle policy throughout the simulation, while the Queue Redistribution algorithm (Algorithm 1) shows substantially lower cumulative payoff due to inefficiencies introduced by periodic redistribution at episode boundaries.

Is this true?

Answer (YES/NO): NO